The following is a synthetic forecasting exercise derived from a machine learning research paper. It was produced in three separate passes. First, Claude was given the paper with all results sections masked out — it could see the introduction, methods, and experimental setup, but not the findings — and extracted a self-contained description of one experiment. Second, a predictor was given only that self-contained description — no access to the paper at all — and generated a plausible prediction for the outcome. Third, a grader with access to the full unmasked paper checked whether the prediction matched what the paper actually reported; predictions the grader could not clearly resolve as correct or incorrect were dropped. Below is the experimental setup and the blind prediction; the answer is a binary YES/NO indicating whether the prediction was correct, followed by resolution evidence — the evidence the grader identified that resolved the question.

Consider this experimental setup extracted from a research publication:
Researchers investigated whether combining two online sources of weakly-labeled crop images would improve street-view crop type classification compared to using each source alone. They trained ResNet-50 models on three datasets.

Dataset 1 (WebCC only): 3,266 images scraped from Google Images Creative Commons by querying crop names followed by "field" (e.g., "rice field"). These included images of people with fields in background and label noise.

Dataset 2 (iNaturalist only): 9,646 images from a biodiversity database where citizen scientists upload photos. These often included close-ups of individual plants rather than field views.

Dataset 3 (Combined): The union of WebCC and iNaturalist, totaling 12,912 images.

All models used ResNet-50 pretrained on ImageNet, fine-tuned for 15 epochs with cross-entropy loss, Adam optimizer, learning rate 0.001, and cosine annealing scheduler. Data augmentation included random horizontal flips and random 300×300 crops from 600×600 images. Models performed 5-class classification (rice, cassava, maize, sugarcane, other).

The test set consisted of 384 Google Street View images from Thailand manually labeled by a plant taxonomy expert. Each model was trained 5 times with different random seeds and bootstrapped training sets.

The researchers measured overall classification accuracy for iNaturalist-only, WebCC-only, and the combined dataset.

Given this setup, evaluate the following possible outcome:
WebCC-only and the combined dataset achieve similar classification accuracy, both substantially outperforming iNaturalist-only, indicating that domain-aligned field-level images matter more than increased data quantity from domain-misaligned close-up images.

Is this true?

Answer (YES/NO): NO